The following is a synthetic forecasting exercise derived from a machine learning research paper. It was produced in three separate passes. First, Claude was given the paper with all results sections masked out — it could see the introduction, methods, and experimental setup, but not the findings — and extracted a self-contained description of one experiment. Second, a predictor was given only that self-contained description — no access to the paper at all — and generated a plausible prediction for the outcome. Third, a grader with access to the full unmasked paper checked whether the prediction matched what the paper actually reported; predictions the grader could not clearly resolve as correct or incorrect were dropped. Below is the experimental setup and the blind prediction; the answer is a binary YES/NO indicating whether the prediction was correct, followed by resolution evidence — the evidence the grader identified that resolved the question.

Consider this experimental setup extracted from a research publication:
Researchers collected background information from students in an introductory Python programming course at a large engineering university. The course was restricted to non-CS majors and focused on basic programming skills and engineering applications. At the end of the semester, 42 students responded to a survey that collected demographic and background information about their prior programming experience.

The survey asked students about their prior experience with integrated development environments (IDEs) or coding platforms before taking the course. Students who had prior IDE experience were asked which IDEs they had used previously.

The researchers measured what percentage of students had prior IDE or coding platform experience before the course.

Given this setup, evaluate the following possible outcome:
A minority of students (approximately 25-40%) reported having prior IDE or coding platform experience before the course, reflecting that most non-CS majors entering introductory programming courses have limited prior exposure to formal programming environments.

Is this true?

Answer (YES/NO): YES